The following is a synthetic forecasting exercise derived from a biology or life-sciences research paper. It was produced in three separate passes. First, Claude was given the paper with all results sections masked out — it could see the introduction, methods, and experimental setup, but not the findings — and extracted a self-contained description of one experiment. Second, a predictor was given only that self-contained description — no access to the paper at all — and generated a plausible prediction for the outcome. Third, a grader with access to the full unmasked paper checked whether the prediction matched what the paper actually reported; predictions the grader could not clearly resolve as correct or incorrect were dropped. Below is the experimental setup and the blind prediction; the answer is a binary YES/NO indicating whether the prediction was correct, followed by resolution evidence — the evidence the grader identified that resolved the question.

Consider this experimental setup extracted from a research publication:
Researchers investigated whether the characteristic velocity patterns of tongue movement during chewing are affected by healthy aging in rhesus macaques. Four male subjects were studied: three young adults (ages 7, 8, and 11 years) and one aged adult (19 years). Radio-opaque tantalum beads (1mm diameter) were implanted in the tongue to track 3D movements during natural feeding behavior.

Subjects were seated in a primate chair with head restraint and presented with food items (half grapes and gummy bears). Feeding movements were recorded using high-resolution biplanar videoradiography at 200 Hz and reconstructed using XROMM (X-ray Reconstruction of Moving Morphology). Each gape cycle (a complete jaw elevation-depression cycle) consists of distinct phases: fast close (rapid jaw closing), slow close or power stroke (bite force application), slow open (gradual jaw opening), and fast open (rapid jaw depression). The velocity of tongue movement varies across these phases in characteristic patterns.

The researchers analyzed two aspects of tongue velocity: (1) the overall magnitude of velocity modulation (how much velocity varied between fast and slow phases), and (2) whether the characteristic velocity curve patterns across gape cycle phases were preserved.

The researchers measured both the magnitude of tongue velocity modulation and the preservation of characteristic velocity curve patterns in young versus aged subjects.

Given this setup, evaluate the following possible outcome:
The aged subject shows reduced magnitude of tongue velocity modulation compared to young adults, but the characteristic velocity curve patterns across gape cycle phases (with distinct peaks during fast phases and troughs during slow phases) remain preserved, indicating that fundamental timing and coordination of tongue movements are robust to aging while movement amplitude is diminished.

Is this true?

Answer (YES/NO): YES